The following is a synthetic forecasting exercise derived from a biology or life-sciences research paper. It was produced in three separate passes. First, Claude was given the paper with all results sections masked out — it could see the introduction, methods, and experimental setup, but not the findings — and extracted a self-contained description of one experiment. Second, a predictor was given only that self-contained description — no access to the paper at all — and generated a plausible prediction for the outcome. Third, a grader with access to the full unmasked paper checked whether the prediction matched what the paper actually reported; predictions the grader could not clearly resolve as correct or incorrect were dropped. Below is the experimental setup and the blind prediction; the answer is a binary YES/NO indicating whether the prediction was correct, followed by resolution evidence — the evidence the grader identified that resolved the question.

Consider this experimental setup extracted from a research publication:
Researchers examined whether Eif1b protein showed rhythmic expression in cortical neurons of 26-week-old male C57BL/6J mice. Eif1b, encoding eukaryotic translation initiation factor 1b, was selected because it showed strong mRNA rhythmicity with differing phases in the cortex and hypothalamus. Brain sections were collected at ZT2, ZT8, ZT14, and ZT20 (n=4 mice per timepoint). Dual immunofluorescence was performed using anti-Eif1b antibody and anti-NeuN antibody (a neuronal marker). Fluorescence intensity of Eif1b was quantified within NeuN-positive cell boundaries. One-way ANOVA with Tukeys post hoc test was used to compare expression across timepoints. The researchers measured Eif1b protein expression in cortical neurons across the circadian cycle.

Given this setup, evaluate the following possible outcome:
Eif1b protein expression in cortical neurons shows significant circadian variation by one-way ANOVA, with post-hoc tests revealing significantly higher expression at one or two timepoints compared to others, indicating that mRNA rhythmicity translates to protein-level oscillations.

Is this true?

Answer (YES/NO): YES